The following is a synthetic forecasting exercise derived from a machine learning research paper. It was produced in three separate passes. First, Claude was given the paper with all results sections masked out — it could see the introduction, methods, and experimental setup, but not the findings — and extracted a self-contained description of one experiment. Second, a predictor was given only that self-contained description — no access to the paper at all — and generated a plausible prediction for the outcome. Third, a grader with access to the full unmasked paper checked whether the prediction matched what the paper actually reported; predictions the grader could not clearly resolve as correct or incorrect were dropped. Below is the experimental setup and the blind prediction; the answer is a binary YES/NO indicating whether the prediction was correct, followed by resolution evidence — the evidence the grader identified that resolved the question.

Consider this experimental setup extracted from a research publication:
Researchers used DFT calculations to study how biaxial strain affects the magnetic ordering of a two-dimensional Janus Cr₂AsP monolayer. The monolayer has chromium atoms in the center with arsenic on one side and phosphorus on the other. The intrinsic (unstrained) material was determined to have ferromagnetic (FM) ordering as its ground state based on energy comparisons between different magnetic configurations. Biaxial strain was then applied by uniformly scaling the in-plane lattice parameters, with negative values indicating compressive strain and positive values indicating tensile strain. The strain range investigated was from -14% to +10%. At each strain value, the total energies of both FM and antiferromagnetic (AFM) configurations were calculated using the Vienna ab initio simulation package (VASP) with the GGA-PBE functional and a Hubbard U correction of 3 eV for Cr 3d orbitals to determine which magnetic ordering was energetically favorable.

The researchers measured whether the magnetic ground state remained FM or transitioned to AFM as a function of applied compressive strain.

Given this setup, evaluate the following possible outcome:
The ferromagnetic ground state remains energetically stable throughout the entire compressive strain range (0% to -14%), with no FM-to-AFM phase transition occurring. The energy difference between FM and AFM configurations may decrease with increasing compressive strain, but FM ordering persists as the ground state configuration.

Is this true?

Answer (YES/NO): NO